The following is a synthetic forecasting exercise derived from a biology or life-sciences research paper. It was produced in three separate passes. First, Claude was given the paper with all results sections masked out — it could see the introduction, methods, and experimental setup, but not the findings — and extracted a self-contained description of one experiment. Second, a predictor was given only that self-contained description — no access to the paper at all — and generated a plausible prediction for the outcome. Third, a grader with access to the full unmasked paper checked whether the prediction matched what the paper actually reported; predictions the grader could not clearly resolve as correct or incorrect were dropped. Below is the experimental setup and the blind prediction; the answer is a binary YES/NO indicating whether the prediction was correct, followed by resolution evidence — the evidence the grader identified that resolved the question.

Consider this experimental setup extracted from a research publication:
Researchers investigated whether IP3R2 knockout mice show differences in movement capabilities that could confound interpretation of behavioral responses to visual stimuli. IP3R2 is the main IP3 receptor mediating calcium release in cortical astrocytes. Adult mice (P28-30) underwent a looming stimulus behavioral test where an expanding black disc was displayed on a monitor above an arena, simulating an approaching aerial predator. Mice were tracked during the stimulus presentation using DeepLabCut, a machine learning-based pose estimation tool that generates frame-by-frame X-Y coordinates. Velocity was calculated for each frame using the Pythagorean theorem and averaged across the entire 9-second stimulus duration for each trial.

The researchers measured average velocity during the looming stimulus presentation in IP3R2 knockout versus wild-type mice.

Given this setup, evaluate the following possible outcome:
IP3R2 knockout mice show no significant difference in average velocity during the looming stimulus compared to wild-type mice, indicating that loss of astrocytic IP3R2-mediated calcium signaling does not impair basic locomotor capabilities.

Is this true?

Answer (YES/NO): YES